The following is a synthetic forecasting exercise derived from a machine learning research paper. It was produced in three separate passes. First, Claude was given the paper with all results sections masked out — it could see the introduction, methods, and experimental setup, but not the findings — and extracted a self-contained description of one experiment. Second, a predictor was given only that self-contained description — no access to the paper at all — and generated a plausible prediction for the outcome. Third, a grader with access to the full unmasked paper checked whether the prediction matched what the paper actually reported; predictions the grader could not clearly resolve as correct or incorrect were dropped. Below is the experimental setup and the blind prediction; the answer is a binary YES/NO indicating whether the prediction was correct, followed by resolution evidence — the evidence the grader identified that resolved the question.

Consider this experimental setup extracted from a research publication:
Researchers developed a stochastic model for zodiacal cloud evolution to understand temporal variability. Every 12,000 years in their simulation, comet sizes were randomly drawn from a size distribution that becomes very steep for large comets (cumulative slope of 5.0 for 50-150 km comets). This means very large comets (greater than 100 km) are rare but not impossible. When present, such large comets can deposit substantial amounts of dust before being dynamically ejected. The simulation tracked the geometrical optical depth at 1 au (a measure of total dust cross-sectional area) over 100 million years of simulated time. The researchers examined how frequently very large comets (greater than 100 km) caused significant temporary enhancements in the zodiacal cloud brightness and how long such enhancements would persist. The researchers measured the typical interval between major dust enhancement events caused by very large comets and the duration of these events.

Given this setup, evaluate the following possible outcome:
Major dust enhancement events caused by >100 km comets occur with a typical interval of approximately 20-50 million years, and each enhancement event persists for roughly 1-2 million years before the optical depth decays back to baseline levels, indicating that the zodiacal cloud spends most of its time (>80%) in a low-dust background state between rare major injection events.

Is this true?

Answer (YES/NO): NO